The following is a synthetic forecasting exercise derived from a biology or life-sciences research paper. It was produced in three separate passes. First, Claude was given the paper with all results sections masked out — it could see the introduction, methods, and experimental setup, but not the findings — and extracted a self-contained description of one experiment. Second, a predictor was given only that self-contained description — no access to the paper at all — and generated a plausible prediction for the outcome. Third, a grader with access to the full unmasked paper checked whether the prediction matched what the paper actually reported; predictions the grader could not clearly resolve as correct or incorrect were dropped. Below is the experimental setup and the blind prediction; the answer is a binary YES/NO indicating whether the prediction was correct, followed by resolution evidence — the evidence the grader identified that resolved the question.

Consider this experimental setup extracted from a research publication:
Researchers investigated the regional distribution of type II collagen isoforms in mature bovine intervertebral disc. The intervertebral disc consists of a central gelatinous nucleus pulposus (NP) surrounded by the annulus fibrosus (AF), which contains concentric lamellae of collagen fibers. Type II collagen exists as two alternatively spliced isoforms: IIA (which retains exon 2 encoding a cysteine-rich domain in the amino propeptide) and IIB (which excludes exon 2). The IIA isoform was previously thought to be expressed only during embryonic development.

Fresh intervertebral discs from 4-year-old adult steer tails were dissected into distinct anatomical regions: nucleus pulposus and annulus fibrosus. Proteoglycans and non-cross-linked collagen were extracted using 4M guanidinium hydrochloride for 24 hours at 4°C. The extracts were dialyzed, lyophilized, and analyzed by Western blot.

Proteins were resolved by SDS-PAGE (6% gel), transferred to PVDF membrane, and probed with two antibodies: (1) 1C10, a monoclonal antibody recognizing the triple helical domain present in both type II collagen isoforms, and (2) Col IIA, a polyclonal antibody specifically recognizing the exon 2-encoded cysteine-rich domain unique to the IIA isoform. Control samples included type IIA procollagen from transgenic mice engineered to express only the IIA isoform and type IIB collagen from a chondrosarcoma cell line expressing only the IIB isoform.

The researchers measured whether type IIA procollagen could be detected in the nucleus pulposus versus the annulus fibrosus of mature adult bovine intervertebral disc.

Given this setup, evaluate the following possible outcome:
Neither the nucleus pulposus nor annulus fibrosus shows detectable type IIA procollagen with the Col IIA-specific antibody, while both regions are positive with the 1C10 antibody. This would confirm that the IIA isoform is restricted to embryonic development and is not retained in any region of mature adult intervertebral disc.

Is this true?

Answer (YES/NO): NO